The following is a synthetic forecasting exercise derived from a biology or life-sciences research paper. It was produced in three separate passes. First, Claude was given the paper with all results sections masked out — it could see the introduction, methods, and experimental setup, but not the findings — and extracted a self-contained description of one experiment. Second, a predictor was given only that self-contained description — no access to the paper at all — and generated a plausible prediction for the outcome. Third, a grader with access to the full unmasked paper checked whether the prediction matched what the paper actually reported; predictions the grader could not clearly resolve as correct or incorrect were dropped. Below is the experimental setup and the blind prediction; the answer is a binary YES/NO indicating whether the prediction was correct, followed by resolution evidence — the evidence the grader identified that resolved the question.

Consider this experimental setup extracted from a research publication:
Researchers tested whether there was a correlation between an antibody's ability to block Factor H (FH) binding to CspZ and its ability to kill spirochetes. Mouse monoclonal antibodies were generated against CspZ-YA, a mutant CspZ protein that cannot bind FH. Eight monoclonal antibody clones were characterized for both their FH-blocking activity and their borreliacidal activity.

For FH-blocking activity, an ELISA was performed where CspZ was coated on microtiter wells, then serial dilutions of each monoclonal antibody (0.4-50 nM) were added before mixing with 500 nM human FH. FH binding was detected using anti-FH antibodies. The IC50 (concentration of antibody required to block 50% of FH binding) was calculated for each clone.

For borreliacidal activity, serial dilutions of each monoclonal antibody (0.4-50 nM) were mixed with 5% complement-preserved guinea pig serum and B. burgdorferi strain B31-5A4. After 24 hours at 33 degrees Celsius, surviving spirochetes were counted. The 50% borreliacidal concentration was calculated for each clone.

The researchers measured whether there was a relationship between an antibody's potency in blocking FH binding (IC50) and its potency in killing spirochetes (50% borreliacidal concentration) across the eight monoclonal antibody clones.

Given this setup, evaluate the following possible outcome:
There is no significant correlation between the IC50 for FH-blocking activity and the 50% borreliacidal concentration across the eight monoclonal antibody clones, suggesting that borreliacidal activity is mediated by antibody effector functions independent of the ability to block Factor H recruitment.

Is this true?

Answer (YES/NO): NO